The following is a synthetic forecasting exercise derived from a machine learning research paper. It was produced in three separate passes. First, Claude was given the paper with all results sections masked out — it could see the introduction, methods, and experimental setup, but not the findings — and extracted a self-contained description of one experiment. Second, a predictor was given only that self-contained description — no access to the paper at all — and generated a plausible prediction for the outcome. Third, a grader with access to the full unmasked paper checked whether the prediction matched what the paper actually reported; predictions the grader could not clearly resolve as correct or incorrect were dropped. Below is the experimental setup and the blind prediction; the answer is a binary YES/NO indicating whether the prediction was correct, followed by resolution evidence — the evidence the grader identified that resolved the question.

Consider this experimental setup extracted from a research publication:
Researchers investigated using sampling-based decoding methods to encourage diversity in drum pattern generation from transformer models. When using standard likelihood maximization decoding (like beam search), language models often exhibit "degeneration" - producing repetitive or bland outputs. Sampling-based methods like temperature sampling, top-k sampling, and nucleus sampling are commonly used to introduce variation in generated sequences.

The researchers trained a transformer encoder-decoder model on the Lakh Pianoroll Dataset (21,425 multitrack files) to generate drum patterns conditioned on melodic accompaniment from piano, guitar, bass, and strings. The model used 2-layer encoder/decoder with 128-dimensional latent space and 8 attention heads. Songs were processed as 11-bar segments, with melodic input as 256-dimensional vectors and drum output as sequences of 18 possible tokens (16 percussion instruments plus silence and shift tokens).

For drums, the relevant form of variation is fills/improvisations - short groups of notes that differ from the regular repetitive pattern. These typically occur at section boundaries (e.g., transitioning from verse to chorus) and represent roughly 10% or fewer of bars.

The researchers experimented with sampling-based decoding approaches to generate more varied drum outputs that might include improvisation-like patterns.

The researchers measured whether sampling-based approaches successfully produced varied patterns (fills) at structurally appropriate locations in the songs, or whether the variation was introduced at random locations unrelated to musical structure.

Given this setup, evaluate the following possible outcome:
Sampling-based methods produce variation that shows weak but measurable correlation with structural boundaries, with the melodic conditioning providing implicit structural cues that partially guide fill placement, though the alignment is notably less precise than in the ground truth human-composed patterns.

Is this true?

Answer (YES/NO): NO